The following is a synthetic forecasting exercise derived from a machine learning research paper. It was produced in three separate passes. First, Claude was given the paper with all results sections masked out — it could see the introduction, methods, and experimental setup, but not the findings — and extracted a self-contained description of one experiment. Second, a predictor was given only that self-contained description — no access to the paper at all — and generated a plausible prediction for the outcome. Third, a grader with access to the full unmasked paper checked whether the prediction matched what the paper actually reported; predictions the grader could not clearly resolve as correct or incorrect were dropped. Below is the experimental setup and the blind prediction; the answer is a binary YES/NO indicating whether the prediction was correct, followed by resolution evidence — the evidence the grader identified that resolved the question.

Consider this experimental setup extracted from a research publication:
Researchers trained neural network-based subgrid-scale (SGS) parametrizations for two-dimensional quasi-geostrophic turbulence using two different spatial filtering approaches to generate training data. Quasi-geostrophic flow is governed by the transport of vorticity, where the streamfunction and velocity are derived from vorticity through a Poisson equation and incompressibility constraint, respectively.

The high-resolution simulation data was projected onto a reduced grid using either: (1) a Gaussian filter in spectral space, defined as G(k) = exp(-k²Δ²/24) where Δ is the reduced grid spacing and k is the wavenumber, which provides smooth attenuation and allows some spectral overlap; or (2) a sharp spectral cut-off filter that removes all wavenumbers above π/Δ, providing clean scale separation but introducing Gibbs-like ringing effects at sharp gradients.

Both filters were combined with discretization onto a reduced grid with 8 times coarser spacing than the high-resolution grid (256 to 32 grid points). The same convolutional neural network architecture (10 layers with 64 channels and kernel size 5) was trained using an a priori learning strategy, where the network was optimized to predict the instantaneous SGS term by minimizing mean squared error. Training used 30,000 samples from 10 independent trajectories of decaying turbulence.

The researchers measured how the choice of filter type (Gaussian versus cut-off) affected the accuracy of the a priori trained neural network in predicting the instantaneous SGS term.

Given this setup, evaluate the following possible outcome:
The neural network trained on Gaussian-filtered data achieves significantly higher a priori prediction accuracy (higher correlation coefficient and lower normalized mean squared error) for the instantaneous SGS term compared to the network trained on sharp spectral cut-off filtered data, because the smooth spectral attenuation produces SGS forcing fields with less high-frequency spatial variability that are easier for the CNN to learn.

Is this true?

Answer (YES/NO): YES